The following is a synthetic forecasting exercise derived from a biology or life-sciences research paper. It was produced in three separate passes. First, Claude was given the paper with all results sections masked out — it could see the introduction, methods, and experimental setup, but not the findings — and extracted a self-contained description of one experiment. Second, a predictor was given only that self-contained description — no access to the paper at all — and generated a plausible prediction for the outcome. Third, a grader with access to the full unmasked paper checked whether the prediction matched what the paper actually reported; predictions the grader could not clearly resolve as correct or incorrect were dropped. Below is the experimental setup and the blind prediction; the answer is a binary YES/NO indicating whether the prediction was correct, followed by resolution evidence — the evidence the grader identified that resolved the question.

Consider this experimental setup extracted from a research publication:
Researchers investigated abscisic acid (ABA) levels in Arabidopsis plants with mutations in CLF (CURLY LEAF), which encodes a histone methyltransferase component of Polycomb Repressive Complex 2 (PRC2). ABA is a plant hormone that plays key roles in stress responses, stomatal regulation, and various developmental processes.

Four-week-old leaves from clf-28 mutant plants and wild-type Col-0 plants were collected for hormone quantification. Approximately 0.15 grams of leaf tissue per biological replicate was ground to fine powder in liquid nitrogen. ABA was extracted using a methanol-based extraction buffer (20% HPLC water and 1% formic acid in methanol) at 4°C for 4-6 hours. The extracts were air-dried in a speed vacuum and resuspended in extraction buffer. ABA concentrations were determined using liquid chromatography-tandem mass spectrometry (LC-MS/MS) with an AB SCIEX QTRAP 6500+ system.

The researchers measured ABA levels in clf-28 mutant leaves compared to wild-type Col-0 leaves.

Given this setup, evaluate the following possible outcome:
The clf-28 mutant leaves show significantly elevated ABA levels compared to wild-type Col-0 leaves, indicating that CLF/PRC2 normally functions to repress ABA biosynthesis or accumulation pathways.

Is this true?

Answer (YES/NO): YES